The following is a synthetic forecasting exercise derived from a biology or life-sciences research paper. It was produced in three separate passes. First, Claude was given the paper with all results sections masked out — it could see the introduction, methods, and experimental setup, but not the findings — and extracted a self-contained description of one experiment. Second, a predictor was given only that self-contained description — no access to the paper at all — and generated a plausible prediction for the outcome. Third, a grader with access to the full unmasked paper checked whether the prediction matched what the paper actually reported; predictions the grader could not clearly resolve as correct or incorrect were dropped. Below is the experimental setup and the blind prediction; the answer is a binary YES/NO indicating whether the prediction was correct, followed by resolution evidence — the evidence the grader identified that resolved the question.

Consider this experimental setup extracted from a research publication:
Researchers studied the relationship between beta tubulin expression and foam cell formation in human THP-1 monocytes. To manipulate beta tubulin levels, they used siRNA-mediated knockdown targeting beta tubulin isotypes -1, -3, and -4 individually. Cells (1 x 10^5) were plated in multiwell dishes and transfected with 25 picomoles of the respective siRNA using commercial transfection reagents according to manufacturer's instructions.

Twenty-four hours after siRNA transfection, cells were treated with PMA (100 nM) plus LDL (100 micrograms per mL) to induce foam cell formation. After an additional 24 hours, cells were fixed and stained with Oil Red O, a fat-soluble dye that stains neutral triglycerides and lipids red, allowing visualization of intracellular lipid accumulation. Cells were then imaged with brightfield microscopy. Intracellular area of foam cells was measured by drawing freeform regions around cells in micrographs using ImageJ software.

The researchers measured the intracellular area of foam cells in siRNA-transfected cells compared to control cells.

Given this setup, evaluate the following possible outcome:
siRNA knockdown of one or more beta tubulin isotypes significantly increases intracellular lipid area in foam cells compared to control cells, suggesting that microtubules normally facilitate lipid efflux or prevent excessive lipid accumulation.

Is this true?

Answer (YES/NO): YES